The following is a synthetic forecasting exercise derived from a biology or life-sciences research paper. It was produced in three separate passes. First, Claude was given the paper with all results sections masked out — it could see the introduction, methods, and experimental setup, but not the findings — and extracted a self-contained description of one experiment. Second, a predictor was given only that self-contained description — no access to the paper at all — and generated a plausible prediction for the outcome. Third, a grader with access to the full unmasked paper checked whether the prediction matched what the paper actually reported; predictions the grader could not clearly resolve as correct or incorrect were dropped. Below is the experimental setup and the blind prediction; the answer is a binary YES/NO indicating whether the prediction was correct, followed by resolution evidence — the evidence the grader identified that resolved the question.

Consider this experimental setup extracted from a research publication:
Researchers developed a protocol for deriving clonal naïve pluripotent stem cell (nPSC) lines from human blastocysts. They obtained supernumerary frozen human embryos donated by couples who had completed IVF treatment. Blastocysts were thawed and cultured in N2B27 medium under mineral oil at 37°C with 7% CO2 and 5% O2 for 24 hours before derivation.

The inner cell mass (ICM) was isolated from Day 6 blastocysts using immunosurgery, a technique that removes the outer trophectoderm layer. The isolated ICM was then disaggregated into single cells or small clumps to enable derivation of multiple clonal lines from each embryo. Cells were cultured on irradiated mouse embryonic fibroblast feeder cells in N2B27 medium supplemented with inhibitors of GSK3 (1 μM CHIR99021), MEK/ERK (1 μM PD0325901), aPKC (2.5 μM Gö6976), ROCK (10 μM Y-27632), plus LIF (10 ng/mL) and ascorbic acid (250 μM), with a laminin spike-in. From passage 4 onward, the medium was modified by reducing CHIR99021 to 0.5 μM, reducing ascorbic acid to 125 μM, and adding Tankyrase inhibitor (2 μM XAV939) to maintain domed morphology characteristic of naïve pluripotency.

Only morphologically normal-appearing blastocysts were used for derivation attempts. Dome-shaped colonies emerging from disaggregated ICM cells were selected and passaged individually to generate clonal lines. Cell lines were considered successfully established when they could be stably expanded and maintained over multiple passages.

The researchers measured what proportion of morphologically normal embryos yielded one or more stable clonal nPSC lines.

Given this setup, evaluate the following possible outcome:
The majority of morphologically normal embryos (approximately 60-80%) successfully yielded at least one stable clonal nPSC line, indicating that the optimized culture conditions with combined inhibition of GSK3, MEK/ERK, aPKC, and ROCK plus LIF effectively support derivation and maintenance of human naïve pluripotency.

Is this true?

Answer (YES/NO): NO